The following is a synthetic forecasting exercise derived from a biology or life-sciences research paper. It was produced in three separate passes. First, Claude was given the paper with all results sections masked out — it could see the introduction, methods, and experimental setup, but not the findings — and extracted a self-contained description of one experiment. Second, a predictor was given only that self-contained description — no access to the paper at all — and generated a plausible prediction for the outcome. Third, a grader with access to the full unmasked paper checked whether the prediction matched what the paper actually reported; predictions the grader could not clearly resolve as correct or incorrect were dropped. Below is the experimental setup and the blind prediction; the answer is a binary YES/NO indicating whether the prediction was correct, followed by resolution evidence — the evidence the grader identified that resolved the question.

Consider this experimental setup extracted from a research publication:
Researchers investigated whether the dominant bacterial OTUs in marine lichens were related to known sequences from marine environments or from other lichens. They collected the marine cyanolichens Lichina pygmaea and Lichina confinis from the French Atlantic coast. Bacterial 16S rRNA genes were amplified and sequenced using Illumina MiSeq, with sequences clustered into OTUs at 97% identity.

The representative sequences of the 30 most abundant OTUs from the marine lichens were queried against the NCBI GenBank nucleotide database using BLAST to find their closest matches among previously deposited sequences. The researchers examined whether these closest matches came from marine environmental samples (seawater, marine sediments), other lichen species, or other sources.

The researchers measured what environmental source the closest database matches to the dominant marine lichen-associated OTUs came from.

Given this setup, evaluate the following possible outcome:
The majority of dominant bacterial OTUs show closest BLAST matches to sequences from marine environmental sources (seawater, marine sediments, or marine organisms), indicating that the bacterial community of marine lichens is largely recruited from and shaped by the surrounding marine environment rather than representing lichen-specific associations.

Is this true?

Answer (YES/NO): NO